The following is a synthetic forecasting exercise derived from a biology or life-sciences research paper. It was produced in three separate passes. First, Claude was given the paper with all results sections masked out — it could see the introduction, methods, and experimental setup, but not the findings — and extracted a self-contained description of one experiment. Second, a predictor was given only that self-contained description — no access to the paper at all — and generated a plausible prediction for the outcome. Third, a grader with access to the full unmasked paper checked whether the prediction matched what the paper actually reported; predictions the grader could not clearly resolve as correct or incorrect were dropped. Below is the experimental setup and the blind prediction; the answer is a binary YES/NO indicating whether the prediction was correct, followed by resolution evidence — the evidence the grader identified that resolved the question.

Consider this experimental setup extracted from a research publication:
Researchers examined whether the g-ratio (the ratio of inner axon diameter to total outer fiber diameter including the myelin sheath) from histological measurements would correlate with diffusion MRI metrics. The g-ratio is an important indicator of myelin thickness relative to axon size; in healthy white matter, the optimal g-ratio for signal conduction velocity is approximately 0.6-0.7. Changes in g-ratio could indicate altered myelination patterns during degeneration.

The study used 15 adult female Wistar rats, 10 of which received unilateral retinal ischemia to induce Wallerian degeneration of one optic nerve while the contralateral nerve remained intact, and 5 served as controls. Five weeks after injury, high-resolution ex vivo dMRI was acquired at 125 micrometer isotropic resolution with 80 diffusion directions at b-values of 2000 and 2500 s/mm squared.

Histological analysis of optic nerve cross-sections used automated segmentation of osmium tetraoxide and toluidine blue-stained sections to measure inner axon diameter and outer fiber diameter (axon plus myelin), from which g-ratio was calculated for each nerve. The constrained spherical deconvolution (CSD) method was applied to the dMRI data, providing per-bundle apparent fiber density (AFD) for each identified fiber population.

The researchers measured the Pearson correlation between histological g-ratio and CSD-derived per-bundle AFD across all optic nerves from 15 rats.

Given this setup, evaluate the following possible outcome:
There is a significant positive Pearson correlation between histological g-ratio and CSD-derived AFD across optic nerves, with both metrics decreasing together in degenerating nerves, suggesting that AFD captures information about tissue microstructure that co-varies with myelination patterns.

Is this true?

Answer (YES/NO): YES